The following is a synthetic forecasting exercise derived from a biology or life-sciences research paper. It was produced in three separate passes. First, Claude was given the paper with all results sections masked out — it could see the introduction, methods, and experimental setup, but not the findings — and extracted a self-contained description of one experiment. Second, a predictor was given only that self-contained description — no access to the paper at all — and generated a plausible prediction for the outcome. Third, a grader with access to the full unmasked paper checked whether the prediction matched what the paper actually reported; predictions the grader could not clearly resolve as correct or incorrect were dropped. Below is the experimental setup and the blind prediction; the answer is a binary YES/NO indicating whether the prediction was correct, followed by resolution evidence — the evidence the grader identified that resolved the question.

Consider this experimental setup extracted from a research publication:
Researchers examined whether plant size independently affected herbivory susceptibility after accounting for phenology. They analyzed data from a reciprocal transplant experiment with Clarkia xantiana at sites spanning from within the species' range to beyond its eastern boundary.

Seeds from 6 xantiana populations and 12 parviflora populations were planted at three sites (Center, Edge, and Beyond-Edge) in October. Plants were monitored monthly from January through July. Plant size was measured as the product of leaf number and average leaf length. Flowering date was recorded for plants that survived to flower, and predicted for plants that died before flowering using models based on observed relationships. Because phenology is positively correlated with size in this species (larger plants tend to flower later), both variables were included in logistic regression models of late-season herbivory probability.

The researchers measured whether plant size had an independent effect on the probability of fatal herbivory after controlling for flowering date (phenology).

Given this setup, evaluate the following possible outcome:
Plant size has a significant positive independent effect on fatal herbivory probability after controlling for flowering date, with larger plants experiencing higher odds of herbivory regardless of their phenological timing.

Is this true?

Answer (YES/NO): NO